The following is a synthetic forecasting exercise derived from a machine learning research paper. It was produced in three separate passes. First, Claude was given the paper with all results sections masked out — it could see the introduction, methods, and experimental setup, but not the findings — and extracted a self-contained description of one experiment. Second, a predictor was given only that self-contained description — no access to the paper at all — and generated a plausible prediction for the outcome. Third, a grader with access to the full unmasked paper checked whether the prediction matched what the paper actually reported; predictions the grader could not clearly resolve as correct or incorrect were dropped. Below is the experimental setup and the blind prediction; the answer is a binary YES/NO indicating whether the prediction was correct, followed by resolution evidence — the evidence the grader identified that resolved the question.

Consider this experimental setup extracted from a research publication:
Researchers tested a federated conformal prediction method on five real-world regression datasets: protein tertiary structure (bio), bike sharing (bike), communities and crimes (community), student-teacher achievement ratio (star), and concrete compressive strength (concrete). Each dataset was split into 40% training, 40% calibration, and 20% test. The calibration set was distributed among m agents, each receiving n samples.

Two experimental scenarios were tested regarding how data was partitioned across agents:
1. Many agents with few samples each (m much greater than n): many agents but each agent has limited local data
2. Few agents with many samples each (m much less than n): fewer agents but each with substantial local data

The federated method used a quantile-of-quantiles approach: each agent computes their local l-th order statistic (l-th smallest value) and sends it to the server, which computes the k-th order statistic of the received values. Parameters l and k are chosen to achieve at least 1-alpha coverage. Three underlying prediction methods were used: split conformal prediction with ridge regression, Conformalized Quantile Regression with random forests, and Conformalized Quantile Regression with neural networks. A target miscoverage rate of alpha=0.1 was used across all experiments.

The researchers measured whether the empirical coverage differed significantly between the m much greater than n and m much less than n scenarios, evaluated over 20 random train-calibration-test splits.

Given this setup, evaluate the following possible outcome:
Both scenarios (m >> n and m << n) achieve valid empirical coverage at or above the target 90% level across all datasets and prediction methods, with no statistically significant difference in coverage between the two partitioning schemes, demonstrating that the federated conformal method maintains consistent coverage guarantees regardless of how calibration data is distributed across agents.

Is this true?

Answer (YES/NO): YES